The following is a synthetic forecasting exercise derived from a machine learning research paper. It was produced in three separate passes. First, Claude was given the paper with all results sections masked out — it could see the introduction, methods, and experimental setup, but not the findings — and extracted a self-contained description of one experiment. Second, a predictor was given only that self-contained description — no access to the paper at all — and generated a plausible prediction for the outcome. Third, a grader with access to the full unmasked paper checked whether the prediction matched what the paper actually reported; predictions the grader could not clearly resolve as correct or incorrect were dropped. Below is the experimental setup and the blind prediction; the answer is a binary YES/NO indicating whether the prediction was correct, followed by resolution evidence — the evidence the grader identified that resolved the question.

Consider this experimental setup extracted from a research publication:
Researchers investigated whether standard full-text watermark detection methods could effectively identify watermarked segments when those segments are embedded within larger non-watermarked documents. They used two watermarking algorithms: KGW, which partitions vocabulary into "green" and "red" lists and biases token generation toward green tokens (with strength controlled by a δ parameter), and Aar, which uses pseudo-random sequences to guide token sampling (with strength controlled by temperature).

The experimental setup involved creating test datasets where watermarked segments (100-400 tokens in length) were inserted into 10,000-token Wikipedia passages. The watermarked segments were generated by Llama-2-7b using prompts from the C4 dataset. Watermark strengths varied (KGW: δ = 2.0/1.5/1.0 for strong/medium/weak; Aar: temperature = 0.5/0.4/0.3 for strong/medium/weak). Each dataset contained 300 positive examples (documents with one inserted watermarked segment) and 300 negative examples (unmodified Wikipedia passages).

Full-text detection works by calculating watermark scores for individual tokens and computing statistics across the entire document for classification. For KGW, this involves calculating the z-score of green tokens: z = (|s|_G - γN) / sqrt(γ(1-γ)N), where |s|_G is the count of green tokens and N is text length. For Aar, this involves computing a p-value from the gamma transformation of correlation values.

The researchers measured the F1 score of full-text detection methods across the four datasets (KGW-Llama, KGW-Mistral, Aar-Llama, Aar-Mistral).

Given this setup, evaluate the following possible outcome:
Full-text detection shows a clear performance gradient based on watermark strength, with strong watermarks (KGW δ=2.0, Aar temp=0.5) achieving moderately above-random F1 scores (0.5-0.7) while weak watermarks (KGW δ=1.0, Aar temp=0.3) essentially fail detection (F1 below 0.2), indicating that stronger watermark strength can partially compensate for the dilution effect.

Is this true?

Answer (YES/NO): NO